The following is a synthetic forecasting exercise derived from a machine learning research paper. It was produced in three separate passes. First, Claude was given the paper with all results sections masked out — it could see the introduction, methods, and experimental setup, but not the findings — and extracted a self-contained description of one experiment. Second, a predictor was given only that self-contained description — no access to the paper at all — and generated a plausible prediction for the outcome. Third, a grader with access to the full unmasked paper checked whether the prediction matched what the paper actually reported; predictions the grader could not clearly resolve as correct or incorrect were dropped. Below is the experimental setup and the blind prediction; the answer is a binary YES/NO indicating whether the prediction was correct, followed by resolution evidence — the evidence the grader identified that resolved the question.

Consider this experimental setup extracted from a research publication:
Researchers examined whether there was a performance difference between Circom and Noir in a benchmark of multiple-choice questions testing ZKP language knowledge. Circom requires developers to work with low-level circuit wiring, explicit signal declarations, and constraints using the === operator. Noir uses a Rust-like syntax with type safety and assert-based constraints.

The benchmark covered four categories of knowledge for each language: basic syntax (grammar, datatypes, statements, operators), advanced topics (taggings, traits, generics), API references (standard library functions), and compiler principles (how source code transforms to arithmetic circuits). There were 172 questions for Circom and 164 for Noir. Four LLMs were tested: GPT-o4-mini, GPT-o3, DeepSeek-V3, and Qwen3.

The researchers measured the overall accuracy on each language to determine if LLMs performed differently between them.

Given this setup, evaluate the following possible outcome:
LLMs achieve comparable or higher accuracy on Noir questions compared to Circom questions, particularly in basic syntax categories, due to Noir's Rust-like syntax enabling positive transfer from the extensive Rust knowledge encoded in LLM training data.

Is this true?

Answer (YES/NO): NO